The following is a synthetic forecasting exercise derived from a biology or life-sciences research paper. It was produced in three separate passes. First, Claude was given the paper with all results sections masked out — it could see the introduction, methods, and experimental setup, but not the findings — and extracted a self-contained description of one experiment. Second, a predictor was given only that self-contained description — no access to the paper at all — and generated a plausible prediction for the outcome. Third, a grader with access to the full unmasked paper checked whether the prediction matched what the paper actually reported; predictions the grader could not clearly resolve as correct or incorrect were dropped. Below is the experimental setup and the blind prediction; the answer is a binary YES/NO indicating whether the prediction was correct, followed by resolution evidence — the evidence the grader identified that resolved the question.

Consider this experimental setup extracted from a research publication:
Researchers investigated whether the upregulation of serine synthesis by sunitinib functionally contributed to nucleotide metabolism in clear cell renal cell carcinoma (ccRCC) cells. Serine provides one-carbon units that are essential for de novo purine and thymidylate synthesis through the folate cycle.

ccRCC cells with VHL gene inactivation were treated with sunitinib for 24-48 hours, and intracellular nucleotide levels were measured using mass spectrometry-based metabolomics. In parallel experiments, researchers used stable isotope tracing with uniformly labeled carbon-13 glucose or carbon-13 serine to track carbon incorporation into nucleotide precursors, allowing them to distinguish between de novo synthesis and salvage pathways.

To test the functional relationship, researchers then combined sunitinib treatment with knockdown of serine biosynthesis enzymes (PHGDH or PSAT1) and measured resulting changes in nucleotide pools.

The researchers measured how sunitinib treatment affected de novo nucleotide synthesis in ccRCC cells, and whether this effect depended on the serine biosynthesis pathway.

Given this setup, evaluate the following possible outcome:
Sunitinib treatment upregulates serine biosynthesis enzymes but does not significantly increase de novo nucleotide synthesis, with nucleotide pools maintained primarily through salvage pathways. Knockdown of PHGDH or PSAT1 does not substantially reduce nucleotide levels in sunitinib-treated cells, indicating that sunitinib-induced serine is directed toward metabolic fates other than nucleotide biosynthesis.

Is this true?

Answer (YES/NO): NO